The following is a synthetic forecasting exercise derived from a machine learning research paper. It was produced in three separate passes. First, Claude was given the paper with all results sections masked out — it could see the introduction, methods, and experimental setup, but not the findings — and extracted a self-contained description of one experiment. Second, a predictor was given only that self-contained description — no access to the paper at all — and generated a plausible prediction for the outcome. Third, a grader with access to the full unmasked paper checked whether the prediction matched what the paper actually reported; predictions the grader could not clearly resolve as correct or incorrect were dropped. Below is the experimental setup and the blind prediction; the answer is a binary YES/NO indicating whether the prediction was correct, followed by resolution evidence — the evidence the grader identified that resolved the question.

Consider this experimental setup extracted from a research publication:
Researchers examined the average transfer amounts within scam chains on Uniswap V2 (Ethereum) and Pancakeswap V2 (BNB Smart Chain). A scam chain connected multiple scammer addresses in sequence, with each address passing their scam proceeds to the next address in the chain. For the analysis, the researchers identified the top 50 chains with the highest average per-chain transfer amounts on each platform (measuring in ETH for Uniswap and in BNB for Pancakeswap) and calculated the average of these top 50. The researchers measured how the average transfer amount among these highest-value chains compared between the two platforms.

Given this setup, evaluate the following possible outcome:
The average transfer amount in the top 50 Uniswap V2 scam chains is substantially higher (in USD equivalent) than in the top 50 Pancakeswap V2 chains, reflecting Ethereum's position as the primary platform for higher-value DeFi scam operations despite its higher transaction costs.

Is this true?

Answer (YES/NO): YES